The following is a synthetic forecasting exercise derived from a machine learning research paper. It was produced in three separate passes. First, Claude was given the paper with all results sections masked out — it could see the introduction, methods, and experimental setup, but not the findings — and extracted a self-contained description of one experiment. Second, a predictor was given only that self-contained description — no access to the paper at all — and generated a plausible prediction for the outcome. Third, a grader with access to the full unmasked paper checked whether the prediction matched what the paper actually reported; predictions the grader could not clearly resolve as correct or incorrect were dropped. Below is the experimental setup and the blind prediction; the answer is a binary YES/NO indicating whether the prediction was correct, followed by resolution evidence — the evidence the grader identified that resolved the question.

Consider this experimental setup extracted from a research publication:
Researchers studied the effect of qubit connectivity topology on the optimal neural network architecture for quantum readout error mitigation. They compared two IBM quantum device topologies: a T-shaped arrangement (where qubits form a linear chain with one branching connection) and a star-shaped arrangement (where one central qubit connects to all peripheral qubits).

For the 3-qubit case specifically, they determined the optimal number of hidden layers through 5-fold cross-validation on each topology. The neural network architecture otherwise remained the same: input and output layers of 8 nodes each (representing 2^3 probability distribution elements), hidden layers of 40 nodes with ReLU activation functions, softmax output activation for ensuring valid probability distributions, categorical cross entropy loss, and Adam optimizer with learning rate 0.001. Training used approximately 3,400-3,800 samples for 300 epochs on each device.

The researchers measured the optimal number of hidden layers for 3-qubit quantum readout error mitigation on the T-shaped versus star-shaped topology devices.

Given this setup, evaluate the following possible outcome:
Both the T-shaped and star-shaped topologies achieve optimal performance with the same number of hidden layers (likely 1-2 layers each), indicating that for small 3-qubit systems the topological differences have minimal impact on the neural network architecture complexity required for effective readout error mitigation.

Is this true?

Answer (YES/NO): NO